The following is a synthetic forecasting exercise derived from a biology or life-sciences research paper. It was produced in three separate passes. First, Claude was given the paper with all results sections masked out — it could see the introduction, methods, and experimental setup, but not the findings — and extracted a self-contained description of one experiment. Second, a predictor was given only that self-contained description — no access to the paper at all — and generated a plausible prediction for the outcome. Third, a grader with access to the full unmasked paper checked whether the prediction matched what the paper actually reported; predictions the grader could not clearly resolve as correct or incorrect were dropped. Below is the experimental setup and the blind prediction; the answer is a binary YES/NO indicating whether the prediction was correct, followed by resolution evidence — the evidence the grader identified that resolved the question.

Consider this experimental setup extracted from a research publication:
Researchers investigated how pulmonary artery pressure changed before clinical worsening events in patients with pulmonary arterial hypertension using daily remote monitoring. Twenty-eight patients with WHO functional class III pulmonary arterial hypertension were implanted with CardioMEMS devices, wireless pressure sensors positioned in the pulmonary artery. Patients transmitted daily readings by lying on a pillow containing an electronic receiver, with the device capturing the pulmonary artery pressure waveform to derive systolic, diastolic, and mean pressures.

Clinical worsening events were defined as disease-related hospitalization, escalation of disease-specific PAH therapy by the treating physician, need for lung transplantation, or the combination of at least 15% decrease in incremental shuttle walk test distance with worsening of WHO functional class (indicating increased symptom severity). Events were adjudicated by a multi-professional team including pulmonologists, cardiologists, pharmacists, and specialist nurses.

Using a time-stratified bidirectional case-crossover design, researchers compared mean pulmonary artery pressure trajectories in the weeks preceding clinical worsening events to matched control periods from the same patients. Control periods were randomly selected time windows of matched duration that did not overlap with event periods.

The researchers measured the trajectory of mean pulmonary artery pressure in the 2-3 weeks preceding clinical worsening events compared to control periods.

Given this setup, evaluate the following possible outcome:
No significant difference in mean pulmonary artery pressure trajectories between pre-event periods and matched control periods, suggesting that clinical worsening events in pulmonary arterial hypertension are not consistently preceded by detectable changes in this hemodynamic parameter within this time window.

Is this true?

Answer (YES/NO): NO